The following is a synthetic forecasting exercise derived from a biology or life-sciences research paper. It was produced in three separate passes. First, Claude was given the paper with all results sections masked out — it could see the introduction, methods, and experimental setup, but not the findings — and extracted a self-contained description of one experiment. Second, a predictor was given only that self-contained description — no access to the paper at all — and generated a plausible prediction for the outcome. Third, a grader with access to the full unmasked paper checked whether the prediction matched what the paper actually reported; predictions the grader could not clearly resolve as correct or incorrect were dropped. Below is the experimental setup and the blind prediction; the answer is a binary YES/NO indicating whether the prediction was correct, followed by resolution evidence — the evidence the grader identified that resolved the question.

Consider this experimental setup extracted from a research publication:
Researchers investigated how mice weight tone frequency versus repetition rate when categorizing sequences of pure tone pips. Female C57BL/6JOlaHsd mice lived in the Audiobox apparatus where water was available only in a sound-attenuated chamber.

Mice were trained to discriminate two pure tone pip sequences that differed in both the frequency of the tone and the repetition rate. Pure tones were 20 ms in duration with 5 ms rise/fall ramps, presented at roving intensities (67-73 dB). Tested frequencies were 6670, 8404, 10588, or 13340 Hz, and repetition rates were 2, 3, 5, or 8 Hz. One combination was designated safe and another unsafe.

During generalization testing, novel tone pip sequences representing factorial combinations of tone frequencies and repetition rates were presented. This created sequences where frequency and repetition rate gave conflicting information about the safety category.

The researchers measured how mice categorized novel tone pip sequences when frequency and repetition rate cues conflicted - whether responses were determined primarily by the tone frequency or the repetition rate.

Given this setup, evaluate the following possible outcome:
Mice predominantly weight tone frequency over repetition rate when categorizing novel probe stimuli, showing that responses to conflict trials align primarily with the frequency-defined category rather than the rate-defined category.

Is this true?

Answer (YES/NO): YES